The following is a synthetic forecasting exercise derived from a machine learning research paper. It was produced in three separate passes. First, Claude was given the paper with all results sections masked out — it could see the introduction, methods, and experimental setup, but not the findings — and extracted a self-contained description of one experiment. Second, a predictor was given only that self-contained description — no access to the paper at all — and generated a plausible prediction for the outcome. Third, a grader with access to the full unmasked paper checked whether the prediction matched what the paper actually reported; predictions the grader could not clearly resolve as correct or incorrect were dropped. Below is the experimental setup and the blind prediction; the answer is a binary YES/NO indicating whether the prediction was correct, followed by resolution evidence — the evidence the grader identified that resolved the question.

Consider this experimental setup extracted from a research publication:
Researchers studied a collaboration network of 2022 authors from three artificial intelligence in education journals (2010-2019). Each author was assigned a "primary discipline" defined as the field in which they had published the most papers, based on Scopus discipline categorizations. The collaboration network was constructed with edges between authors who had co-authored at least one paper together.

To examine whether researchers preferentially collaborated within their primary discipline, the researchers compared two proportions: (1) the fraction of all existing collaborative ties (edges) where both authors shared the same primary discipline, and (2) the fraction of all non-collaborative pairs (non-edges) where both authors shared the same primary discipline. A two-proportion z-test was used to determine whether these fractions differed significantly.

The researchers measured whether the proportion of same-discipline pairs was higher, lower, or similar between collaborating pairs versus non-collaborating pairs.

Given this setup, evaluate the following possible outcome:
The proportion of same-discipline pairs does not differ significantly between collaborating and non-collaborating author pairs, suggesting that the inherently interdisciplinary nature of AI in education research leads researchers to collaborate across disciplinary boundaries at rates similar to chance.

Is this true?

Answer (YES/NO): NO